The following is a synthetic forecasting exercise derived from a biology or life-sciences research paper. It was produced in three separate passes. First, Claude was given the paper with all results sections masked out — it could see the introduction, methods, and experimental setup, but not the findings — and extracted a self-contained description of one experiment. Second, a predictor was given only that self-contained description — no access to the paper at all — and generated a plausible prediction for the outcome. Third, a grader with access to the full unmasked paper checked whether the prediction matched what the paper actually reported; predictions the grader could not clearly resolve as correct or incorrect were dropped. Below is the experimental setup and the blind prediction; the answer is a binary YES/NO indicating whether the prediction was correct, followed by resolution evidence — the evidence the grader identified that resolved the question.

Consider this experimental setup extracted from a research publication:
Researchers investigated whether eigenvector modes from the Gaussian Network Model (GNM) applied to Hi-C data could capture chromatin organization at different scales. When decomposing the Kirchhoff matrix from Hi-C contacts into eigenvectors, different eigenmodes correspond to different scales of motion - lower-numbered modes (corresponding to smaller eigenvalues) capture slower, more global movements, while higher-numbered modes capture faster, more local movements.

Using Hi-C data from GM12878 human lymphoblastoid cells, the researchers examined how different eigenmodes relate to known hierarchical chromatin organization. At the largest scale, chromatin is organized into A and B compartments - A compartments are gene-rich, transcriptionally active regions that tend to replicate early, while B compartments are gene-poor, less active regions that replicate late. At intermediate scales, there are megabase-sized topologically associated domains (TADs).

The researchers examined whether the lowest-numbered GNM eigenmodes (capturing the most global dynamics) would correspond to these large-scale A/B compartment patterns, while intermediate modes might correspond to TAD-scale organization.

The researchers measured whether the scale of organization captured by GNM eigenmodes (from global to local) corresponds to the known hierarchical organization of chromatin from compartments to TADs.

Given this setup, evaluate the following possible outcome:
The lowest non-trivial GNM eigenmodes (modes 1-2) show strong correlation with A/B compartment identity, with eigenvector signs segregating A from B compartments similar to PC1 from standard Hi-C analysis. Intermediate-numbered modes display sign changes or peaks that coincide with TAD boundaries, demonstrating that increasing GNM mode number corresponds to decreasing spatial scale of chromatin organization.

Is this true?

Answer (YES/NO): NO